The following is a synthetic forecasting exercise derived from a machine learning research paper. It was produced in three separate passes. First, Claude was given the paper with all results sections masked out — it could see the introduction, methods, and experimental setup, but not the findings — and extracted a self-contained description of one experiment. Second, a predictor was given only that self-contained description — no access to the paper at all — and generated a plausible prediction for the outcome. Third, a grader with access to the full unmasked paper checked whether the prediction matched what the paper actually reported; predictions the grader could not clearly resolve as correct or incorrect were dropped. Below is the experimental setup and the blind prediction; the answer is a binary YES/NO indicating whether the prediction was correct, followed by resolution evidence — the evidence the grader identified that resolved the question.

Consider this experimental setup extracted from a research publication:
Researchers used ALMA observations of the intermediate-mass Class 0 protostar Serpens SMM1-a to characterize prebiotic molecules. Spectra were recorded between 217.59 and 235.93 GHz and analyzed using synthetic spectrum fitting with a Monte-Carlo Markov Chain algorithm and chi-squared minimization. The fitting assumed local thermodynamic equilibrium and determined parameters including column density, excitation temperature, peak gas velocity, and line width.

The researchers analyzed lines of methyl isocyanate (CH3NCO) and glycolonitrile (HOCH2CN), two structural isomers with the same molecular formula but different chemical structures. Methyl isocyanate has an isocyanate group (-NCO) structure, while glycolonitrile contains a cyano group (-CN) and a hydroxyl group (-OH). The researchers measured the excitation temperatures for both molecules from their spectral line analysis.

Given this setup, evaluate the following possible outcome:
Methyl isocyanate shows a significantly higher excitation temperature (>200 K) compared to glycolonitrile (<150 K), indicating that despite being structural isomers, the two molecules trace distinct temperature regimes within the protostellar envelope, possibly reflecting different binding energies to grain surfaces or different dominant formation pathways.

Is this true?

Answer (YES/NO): NO